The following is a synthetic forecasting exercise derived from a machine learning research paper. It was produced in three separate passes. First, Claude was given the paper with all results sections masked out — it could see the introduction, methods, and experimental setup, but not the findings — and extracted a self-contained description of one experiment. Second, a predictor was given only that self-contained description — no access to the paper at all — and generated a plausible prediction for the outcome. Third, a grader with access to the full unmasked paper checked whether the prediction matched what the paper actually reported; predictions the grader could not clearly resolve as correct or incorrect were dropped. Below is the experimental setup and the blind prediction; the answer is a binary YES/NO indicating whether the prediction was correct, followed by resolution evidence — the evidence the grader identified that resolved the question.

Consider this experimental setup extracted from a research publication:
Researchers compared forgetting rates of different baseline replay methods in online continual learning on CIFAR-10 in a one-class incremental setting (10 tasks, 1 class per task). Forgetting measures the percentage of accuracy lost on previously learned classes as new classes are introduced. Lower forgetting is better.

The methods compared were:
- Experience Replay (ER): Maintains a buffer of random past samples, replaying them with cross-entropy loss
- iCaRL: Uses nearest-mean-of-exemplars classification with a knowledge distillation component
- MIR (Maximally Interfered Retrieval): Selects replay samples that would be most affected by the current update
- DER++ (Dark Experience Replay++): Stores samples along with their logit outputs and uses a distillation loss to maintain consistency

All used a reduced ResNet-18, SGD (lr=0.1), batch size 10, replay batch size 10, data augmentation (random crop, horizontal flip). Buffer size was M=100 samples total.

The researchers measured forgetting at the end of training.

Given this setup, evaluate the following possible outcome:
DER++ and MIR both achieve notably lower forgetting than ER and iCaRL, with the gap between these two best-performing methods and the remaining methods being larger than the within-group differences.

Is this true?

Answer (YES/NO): NO